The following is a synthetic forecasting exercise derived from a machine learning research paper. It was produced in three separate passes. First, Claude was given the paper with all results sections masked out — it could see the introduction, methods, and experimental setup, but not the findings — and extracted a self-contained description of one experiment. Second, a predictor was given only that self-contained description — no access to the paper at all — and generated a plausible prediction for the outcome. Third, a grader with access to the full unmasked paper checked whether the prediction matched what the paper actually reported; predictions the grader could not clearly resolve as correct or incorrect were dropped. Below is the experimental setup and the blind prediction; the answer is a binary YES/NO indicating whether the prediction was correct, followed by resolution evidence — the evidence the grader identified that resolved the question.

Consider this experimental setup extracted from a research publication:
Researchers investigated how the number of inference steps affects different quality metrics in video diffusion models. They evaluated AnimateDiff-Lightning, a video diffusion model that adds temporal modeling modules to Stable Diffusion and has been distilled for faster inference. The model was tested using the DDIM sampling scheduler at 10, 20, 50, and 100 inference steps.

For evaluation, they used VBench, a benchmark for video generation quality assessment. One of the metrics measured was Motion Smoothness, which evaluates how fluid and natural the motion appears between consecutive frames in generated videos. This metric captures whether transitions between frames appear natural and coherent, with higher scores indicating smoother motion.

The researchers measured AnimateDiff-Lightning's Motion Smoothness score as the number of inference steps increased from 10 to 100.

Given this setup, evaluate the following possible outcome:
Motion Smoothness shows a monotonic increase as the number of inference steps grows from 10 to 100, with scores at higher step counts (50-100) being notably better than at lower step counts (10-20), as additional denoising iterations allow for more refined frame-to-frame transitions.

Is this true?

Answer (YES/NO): NO